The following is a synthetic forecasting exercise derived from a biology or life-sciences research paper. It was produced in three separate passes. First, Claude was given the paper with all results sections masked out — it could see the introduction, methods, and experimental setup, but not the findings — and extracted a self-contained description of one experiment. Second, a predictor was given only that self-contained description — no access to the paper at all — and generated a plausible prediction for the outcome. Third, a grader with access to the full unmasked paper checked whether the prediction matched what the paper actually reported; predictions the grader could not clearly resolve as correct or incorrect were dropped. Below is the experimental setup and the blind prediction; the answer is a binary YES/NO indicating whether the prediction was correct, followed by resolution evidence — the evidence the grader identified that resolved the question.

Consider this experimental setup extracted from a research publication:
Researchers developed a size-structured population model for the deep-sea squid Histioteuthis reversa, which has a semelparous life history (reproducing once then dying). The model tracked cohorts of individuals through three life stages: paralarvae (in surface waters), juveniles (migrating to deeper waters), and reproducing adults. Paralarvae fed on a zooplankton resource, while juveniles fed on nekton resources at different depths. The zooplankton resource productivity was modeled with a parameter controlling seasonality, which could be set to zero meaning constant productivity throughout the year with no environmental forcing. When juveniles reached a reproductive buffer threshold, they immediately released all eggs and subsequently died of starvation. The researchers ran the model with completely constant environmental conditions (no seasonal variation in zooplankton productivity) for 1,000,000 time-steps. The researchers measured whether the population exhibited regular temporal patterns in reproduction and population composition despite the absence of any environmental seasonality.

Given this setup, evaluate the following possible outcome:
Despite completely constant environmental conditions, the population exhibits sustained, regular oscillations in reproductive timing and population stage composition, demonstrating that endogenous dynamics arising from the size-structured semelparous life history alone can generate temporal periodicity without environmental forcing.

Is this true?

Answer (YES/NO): YES